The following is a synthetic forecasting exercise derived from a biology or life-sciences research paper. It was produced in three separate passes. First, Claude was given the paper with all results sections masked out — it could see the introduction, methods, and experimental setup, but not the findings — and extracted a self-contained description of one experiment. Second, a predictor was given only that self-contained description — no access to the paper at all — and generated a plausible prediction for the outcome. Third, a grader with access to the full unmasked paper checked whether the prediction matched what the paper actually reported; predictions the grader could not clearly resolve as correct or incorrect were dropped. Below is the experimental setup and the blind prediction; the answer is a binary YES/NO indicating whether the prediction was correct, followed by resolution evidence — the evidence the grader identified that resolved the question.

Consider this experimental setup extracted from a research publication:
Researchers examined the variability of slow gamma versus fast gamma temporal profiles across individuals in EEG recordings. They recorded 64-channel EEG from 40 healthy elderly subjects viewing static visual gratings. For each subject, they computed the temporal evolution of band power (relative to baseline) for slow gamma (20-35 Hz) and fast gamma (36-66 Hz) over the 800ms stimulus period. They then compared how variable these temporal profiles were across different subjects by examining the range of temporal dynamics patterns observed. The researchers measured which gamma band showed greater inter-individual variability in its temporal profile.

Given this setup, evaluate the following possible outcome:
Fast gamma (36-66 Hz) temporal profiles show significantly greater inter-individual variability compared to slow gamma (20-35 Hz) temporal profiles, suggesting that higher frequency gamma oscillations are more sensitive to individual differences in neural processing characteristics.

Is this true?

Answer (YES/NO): NO